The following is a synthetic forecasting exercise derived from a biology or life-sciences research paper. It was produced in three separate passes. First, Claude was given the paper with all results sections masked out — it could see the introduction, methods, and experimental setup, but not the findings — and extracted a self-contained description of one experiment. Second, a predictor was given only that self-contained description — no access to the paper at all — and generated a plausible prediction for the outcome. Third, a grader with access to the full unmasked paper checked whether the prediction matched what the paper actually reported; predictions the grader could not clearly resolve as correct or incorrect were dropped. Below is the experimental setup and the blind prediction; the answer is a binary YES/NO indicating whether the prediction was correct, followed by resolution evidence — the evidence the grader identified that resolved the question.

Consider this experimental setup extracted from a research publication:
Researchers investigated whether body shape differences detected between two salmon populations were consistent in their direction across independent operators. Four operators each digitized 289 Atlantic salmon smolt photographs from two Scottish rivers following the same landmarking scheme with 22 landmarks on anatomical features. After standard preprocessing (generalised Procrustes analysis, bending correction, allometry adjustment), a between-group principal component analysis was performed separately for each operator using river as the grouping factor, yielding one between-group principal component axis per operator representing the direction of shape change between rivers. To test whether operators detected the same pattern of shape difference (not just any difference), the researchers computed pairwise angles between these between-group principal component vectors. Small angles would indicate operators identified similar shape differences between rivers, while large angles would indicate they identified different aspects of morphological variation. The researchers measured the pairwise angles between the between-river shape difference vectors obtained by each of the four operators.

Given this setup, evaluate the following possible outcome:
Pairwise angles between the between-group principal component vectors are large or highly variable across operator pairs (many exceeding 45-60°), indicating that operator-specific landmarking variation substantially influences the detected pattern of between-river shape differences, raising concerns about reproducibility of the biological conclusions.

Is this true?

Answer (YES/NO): NO